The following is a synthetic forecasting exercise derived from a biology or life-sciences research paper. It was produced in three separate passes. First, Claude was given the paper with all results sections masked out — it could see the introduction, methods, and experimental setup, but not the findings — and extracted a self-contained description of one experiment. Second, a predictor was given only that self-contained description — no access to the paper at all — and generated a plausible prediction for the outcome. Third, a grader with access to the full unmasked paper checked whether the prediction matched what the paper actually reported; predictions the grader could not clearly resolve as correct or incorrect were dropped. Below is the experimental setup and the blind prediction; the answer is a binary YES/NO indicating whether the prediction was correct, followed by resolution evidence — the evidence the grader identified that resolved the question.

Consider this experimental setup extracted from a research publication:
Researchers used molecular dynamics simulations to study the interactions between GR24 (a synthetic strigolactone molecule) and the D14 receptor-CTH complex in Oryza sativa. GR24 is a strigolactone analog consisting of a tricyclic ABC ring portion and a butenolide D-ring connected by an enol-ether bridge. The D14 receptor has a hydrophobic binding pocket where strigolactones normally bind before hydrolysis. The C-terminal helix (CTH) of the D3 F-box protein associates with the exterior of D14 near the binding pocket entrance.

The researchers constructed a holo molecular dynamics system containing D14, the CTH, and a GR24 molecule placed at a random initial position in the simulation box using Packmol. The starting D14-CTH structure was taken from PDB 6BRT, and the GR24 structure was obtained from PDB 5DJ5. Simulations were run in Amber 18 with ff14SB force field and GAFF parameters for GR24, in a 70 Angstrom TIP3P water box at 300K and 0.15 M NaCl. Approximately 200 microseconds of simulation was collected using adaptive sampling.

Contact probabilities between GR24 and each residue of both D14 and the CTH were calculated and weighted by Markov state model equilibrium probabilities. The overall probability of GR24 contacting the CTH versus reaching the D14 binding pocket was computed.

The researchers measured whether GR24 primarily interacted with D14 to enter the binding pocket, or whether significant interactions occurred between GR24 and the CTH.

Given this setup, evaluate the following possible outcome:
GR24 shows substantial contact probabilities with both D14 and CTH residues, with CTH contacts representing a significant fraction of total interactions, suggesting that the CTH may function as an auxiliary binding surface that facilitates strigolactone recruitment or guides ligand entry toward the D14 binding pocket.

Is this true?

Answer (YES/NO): NO